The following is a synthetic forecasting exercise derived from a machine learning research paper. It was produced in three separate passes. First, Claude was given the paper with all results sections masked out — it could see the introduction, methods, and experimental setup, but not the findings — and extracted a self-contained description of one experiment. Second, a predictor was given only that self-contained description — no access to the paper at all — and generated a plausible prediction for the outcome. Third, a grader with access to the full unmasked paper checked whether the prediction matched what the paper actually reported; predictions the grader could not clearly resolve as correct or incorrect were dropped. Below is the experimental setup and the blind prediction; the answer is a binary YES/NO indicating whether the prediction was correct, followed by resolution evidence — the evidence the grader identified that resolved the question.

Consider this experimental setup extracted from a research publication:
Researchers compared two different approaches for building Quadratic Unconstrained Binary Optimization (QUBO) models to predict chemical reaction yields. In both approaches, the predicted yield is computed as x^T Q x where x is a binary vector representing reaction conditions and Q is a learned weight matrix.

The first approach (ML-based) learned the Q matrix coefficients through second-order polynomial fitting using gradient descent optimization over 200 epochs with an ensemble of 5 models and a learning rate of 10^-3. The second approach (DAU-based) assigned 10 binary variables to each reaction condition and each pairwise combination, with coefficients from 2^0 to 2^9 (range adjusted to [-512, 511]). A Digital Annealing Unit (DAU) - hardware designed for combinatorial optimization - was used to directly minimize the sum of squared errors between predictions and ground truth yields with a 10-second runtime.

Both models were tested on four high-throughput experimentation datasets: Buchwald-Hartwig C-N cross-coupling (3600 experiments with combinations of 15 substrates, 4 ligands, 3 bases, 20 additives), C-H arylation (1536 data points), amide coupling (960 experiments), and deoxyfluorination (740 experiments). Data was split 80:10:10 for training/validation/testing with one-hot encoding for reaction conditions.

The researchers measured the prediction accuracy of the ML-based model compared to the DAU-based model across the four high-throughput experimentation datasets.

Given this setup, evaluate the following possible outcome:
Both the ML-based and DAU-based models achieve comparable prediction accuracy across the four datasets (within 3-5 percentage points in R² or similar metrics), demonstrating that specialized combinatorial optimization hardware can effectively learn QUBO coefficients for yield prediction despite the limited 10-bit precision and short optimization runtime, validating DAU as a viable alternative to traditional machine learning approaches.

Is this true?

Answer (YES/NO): YES